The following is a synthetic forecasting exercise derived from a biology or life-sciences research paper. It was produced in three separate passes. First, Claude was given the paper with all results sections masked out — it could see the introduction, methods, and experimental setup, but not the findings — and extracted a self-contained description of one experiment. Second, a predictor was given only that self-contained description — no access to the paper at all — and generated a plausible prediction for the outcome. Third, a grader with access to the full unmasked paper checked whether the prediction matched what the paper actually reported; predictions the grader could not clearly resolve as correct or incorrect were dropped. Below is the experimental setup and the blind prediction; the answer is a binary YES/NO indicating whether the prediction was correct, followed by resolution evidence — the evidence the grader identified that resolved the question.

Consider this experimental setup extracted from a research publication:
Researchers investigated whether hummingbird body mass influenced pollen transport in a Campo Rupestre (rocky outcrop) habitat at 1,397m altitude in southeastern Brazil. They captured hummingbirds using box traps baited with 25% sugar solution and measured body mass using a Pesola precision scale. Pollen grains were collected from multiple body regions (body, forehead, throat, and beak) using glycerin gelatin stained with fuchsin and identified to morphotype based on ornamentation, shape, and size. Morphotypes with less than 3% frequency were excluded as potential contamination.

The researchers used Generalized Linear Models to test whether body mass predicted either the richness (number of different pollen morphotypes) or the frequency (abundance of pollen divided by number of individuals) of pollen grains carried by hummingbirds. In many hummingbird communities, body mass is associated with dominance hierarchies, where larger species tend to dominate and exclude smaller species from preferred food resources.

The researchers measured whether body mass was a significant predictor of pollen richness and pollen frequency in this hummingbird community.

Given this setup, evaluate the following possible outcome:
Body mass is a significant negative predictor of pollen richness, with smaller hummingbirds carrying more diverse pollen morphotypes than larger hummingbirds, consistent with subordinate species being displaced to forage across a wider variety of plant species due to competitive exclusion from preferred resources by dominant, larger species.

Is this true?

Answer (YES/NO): NO